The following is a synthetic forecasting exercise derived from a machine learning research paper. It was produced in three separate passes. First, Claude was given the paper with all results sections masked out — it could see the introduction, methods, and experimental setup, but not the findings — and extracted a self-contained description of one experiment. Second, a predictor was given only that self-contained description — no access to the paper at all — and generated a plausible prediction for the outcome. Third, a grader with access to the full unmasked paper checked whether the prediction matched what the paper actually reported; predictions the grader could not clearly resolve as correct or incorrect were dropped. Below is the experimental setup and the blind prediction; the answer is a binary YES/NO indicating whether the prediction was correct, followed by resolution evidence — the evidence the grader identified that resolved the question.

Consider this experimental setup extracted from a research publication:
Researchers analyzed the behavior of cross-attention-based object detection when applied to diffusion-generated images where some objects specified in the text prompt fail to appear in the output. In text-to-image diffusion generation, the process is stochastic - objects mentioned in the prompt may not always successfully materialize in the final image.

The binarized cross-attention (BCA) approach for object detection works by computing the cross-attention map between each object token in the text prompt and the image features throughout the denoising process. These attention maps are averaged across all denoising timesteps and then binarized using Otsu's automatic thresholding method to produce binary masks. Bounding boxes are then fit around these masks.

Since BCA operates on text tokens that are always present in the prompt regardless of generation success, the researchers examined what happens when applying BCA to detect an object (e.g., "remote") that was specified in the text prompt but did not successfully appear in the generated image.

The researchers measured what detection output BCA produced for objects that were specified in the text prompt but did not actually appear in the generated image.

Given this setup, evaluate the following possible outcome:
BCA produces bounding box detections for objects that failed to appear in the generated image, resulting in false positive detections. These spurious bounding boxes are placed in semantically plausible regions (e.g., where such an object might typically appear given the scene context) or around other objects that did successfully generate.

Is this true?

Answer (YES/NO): NO